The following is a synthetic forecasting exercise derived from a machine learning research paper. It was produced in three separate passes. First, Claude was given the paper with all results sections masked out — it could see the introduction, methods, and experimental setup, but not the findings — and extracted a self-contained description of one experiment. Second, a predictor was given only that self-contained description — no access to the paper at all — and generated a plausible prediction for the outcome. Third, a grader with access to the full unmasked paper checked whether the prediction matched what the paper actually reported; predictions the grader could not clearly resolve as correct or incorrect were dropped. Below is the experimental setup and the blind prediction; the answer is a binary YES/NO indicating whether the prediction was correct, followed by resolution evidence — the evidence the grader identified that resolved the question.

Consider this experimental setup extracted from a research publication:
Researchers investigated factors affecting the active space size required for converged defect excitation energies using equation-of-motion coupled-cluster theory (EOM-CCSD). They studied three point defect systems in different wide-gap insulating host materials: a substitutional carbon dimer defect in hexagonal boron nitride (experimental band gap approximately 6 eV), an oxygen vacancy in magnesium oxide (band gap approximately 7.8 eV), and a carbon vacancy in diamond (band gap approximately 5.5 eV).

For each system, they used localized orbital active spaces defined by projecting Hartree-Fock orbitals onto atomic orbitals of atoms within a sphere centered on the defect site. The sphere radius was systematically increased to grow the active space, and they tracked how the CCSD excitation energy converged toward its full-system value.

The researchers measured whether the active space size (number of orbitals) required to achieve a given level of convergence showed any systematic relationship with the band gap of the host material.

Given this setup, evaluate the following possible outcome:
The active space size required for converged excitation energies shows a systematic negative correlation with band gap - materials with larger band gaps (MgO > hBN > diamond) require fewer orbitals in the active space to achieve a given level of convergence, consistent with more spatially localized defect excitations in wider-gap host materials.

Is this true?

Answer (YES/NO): NO